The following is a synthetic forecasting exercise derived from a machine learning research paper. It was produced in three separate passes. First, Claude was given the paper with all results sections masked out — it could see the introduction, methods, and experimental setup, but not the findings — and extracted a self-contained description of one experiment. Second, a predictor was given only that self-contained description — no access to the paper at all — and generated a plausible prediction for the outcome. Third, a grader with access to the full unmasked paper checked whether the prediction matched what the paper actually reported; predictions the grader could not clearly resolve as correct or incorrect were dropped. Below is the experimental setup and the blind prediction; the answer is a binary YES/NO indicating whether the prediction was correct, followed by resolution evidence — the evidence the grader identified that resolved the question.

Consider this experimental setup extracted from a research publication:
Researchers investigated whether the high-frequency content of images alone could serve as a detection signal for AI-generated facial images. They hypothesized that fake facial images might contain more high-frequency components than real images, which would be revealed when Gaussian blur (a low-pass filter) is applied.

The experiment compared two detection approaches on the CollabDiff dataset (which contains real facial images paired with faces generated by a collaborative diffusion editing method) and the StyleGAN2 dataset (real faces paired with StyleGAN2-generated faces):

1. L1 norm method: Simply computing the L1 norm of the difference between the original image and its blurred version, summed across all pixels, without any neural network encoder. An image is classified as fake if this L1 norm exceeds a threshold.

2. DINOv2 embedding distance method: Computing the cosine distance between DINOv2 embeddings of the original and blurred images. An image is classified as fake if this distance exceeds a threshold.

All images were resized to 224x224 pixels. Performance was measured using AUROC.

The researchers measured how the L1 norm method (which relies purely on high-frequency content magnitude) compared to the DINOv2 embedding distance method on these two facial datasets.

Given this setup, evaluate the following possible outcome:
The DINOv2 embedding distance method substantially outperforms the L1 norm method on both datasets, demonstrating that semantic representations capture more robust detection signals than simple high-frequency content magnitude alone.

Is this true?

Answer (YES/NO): NO